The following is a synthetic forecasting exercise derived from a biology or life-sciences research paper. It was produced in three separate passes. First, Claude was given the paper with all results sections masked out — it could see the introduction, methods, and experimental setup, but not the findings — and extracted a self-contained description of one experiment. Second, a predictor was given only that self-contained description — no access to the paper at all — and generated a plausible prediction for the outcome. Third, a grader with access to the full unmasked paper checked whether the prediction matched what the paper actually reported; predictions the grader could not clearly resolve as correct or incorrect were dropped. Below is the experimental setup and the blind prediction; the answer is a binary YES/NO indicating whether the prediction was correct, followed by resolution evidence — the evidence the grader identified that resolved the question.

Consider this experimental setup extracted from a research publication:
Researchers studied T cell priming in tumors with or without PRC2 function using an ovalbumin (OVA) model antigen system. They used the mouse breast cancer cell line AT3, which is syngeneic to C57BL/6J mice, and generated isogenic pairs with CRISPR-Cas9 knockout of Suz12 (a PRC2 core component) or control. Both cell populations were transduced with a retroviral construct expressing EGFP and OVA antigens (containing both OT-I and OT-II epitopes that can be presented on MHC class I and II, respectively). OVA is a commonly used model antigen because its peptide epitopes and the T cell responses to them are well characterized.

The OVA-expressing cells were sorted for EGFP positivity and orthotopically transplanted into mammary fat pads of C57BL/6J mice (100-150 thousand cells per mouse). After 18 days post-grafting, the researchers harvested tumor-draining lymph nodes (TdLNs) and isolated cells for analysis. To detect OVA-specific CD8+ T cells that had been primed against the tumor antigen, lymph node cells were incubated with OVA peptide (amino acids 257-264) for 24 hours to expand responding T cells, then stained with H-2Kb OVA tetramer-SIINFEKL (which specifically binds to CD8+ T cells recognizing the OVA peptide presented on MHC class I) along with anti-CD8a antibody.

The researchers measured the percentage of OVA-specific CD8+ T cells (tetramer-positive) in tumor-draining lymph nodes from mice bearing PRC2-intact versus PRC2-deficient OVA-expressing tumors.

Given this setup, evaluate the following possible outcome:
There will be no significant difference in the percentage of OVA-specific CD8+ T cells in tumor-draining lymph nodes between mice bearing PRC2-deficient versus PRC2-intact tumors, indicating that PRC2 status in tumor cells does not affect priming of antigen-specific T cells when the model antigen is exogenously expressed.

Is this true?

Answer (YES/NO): NO